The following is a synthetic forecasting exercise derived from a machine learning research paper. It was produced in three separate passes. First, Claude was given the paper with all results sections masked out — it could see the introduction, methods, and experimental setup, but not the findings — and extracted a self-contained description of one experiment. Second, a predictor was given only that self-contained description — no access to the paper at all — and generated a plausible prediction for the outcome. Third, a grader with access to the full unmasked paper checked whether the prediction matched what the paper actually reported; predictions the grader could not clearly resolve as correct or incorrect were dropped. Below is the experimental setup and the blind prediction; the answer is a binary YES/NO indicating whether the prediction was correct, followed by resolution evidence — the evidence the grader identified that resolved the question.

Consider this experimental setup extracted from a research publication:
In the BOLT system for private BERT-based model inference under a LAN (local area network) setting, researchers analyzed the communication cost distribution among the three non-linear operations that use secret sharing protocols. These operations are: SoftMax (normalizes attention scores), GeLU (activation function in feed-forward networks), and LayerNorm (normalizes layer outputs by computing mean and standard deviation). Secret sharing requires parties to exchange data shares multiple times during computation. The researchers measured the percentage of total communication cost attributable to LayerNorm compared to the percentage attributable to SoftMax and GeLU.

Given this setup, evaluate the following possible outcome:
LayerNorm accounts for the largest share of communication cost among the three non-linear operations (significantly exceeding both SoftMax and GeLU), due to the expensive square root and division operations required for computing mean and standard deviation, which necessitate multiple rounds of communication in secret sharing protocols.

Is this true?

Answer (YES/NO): NO